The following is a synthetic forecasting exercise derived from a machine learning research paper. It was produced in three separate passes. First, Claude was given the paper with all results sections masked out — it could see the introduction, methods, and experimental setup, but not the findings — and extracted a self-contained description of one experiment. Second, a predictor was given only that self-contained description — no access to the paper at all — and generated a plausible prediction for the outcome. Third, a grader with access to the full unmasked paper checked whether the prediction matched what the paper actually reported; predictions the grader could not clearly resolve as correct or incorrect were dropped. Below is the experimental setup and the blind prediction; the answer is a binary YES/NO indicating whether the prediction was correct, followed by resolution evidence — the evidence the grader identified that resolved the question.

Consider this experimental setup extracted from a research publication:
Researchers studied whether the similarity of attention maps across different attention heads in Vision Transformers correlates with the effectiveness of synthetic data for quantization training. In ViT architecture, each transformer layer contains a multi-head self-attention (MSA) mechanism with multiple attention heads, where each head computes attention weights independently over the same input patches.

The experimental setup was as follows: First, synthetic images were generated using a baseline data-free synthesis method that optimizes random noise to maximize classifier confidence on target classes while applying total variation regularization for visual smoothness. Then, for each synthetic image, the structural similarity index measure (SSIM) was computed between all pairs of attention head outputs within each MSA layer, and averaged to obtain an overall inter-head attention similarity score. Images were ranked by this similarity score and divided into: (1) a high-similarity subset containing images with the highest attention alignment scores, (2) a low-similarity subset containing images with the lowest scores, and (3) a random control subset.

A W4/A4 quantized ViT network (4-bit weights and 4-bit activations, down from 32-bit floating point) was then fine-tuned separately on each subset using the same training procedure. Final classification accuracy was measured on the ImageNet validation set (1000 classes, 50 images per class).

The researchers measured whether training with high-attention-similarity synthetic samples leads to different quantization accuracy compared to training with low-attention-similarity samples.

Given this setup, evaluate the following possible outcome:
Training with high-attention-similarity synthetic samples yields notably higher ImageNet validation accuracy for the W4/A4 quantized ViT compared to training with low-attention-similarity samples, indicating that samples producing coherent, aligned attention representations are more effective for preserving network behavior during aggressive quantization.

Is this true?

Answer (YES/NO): YES